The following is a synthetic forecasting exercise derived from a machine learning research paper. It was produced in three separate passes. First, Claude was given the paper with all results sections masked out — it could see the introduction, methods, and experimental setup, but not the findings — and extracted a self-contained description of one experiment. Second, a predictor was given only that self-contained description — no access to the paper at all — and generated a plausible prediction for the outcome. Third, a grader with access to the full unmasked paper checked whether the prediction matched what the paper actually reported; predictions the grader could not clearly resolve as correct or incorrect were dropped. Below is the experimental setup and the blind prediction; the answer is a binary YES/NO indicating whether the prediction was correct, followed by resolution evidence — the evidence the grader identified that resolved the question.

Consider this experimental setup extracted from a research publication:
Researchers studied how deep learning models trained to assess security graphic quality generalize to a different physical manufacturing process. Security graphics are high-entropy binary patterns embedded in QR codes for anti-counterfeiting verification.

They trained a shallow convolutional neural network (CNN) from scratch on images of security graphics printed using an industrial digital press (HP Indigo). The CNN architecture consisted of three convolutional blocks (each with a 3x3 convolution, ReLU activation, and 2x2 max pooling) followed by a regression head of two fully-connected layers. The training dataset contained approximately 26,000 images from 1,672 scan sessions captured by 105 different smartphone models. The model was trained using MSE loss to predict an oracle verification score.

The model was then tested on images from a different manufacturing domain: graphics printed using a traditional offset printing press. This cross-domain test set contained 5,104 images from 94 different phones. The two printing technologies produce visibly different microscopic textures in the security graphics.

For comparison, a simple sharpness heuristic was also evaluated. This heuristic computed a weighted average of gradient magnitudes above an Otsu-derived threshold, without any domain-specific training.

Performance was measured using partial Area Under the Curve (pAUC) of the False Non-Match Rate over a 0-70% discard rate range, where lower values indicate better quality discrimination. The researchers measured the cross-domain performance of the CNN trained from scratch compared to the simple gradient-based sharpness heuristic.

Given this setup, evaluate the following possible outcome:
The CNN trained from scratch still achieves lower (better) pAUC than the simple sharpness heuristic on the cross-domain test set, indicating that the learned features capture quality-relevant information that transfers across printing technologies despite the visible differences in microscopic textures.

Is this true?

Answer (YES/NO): NO